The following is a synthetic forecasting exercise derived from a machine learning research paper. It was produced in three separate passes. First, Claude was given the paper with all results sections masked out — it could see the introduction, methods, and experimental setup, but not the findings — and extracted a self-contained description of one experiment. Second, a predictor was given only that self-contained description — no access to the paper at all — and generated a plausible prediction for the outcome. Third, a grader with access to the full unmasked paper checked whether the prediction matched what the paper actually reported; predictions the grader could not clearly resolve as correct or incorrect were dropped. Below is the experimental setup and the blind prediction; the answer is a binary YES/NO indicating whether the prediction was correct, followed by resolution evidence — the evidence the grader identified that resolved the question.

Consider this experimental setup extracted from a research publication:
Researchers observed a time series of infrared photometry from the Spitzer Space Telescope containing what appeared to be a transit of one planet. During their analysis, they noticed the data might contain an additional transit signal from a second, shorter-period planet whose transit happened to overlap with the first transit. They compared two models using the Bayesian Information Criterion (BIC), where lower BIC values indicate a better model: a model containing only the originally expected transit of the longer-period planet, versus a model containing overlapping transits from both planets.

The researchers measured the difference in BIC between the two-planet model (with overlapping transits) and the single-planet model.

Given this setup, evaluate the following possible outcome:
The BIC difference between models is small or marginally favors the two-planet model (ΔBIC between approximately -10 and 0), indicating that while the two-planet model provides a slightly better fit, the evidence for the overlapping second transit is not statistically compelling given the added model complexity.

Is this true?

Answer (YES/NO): NO